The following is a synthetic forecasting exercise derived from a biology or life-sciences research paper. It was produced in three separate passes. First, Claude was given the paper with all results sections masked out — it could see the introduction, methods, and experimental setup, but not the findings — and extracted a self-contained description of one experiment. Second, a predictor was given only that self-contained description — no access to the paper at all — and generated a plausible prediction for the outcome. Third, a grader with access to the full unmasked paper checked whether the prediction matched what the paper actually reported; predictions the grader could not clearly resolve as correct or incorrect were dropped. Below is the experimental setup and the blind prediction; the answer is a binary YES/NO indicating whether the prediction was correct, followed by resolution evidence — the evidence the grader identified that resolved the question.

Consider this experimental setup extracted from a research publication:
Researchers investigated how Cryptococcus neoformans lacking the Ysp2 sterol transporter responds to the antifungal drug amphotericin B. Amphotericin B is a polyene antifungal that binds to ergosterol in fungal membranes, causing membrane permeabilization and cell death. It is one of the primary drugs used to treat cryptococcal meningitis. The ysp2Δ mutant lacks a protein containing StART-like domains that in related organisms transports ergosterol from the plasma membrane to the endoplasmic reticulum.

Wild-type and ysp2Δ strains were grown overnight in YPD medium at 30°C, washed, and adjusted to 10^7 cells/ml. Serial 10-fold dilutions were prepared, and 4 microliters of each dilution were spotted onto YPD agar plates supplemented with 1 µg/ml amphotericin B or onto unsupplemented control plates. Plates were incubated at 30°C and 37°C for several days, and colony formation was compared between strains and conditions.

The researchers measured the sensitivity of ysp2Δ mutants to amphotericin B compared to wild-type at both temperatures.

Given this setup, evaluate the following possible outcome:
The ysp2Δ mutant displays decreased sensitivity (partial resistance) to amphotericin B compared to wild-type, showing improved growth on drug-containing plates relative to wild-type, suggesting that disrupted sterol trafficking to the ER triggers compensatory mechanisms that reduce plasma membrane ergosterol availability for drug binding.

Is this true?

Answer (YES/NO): NO